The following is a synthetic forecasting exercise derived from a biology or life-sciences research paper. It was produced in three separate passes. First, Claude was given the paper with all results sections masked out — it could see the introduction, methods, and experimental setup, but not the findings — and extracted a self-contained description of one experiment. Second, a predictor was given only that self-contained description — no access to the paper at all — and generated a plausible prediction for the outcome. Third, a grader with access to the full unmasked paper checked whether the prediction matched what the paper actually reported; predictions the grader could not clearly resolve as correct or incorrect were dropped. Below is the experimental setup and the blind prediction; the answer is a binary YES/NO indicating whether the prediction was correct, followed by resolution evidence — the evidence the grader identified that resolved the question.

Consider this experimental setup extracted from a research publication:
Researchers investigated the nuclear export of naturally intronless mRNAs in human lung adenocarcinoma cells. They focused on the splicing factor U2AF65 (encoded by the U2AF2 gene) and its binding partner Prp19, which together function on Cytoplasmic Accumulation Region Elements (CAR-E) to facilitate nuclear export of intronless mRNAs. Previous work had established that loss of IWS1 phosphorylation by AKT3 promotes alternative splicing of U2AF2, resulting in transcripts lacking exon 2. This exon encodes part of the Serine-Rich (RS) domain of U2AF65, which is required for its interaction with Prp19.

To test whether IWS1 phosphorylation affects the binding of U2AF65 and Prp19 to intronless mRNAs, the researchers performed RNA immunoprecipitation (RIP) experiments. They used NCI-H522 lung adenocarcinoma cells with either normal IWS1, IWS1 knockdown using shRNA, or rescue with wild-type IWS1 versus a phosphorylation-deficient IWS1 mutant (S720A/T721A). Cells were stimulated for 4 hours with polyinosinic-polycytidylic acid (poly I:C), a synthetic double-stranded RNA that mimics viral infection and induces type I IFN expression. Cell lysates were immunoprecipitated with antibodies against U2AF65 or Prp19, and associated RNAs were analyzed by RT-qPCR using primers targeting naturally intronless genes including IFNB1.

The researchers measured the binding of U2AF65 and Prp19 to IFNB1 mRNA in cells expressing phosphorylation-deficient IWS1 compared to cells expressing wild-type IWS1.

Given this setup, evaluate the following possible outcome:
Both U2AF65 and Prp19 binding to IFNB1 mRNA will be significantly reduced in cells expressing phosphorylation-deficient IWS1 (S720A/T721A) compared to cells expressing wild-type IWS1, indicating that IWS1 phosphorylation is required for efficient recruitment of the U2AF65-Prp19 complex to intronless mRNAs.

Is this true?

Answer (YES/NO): NO